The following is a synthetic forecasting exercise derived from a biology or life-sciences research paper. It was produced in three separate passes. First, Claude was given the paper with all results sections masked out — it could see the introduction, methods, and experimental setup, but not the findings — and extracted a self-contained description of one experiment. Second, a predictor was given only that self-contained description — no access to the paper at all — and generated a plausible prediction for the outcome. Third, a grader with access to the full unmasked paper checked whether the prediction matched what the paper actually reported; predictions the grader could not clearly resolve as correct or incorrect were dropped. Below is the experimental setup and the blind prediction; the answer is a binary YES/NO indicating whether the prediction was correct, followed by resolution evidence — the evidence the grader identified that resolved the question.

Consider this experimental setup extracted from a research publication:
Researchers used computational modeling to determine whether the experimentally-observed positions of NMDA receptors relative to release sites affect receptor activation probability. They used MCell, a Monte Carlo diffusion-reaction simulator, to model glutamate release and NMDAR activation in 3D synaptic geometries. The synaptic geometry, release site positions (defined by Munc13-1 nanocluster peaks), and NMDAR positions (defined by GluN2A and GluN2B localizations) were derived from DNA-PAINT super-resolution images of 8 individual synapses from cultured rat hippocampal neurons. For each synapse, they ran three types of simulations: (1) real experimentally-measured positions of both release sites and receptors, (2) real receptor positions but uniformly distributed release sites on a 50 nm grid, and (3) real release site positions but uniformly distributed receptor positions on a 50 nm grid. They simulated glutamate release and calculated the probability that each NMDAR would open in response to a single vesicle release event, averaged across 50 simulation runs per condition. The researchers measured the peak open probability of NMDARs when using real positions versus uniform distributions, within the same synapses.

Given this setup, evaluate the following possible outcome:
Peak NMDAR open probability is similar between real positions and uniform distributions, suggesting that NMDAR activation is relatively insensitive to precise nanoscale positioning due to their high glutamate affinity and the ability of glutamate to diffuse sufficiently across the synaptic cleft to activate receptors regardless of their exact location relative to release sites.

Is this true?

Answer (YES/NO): NO